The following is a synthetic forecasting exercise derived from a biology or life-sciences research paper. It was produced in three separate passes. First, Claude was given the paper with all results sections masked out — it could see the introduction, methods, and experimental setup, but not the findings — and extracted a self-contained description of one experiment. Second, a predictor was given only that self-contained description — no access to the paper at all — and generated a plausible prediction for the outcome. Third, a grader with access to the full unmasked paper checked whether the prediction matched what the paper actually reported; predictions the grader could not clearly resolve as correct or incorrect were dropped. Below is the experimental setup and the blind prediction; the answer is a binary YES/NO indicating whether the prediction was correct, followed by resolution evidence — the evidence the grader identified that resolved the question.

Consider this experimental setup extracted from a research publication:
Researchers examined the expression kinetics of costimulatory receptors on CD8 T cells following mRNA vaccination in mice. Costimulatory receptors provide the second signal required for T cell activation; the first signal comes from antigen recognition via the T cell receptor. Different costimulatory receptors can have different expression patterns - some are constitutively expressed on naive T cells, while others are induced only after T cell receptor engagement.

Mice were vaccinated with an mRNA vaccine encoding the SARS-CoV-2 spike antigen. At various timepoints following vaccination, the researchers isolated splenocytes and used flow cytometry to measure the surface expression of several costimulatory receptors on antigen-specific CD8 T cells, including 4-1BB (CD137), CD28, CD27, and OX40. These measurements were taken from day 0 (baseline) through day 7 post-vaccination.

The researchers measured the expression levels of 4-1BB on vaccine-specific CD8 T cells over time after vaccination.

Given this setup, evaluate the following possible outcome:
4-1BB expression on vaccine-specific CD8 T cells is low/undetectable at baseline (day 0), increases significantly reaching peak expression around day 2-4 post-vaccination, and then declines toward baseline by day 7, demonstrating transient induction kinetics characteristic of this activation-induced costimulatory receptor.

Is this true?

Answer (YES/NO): YES